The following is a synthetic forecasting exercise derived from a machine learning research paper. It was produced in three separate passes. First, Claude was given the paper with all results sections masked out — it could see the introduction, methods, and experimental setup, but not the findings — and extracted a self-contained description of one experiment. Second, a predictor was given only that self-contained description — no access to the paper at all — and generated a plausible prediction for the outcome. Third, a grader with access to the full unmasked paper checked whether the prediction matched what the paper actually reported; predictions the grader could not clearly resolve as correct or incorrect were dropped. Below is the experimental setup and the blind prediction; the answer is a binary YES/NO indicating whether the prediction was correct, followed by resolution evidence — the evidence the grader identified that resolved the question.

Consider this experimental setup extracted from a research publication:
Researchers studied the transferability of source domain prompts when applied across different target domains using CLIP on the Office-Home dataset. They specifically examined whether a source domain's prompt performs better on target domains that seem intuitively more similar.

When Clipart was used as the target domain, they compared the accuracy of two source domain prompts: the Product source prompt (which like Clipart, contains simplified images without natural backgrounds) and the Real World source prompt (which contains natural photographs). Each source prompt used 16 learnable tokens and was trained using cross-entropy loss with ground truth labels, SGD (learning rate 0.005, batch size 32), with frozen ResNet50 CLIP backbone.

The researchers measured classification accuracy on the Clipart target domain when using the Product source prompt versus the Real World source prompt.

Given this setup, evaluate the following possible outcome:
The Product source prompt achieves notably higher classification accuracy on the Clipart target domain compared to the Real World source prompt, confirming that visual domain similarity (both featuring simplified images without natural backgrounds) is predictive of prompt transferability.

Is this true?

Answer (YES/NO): NO